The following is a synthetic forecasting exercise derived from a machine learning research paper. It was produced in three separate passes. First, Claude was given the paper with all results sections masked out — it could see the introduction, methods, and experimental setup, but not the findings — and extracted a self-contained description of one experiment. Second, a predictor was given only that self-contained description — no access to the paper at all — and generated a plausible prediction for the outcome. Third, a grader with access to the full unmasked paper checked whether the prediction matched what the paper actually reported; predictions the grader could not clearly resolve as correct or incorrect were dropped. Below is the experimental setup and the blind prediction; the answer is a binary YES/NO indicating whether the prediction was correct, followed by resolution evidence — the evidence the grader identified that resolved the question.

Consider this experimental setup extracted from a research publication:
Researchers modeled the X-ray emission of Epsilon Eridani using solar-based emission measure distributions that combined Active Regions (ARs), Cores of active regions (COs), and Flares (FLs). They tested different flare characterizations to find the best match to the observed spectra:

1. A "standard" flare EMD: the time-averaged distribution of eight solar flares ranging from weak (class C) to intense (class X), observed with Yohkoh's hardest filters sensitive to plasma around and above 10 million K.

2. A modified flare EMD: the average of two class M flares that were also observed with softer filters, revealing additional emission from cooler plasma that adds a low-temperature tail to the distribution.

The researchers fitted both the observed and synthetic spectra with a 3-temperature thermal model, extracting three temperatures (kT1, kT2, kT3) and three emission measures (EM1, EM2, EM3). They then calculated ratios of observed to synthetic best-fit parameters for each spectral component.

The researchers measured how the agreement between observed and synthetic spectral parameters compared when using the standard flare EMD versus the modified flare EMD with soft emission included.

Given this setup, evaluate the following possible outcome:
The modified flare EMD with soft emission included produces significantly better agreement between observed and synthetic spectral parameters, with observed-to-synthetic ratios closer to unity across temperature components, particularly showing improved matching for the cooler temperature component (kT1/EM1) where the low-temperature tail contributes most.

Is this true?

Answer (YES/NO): NO